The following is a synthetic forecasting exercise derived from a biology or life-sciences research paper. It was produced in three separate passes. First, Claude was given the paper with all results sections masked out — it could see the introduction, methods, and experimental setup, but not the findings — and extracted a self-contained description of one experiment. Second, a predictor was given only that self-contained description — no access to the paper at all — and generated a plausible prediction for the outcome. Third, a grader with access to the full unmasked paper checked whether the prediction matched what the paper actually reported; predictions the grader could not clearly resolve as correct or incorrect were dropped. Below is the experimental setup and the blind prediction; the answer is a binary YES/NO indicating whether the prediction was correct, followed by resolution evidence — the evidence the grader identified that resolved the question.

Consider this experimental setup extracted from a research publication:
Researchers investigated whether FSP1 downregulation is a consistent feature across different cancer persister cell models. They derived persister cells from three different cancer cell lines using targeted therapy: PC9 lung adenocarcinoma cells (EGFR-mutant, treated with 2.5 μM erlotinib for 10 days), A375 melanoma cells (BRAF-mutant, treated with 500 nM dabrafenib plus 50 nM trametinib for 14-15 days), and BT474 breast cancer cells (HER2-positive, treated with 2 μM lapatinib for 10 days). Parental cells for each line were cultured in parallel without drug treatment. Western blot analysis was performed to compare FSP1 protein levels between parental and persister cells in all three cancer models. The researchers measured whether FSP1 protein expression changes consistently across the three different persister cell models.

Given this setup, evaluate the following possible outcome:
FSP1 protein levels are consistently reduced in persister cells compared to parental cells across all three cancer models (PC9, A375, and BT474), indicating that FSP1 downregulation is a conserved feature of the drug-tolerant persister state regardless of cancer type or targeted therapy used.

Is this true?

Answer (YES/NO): YES